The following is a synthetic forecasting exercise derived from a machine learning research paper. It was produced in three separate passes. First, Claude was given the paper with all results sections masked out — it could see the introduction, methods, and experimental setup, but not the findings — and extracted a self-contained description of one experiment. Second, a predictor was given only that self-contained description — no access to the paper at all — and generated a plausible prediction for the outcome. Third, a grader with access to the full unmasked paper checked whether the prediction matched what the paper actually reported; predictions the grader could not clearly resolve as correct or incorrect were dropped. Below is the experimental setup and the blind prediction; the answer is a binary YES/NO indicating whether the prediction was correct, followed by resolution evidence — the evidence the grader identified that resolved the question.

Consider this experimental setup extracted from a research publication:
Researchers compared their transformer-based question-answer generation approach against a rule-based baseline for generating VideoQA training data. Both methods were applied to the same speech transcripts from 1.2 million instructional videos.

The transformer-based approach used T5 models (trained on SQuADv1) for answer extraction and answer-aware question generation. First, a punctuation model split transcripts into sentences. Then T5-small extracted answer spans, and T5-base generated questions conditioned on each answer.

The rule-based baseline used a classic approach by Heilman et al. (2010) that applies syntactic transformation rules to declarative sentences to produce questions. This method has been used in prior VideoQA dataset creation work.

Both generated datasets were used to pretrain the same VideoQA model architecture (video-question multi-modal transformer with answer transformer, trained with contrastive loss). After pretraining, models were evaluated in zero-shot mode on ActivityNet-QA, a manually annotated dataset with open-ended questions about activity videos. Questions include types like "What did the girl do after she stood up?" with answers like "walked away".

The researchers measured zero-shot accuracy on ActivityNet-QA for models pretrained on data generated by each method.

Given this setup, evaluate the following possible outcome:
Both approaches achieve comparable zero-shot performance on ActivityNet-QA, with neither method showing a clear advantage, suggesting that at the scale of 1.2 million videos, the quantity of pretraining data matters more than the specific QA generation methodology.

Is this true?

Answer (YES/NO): NO